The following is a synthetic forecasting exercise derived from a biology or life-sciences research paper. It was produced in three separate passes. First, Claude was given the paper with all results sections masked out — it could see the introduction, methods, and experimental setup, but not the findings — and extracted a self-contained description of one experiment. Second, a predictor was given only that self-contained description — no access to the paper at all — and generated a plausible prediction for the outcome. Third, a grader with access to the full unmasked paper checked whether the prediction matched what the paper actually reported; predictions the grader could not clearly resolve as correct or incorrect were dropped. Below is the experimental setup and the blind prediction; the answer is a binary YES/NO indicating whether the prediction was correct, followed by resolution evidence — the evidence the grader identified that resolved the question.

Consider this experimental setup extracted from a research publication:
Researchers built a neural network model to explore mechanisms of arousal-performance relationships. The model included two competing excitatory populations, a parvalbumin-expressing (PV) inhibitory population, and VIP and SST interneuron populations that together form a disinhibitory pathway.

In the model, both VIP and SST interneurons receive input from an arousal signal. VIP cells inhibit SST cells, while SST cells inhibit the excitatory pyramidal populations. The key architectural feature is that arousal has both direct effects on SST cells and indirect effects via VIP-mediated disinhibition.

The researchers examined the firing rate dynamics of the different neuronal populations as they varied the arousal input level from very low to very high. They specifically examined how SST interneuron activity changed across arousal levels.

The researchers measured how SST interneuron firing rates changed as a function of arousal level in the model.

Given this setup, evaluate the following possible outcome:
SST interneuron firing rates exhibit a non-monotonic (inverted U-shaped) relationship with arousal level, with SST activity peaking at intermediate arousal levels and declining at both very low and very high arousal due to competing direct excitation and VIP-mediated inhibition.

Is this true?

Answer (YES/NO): NO